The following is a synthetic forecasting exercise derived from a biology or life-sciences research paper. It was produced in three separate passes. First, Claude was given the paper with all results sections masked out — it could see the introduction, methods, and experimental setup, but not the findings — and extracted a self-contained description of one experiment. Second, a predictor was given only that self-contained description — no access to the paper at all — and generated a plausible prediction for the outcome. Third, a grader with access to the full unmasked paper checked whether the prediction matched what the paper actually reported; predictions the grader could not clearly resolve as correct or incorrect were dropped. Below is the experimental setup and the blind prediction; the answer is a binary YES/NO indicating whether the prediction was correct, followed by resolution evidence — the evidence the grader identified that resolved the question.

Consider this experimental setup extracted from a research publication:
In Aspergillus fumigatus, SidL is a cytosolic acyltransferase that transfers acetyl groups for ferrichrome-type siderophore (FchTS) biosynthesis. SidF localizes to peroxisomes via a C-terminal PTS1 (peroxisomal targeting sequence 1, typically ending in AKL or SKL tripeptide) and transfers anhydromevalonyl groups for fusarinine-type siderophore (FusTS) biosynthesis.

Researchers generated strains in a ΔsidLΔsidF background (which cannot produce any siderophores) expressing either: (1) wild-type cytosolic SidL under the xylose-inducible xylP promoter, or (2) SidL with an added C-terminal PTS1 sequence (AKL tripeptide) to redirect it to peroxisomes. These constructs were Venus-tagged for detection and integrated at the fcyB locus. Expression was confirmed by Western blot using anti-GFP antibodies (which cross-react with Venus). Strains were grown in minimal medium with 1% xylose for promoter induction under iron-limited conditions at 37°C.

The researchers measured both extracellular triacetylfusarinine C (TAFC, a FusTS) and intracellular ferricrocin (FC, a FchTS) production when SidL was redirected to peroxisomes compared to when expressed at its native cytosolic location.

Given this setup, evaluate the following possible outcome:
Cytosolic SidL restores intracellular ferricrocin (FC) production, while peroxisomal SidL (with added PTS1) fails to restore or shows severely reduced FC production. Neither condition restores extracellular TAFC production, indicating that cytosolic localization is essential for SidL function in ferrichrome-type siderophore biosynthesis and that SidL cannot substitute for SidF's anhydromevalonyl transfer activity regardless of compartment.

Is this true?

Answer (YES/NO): NO